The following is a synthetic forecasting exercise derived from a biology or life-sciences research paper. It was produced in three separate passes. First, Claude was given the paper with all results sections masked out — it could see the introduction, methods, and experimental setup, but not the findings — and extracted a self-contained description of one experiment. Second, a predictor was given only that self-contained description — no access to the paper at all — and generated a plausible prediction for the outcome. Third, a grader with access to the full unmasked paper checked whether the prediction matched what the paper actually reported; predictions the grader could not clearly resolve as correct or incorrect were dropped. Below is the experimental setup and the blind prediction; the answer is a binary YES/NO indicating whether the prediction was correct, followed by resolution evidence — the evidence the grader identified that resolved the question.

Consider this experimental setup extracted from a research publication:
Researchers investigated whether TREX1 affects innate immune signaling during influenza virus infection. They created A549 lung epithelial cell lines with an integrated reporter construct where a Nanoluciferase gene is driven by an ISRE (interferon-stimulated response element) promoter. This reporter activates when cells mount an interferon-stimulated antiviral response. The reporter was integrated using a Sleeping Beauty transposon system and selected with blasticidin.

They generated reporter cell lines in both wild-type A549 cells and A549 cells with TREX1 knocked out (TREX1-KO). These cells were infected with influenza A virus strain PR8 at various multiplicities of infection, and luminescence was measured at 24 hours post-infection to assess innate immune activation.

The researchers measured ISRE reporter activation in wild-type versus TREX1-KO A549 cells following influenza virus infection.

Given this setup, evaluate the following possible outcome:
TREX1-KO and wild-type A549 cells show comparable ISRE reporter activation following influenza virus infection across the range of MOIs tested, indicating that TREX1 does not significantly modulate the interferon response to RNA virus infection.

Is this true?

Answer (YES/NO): NO